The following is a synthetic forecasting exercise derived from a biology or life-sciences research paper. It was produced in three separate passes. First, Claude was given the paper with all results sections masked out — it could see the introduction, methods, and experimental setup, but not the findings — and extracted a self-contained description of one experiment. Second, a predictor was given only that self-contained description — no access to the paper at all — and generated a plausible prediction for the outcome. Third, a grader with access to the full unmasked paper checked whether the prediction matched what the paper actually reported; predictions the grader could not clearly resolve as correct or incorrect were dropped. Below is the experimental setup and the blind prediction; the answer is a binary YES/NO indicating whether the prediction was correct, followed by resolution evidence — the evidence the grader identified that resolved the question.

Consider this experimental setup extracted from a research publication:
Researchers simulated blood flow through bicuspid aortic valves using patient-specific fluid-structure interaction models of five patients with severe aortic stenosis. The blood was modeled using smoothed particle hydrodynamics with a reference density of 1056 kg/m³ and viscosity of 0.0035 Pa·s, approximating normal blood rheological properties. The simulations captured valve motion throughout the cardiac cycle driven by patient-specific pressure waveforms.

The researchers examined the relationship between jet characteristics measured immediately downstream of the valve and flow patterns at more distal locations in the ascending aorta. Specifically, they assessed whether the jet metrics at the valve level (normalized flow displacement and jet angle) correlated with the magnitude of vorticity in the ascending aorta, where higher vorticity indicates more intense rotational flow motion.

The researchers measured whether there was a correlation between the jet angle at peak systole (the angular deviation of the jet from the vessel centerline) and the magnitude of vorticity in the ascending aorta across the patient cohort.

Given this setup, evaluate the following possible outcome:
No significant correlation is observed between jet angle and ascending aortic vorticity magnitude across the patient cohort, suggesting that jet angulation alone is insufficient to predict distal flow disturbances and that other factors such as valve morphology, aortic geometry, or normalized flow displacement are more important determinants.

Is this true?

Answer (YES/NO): YES